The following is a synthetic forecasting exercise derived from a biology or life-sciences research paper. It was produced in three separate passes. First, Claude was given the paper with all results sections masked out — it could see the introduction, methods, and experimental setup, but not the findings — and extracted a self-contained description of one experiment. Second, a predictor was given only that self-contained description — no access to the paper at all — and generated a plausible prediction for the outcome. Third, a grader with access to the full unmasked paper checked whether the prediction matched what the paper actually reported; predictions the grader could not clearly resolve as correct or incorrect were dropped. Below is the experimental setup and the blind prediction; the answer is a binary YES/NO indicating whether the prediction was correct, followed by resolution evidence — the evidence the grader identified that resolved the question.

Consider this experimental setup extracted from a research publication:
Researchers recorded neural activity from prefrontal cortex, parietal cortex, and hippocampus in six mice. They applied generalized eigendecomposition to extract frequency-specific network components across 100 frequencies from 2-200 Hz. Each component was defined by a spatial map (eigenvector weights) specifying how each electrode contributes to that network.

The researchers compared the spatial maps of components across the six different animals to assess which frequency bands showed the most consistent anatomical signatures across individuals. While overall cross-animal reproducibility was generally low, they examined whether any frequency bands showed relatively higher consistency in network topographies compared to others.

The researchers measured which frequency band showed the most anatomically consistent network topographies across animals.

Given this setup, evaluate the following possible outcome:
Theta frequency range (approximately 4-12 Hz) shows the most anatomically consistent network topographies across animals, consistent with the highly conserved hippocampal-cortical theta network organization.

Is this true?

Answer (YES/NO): YES